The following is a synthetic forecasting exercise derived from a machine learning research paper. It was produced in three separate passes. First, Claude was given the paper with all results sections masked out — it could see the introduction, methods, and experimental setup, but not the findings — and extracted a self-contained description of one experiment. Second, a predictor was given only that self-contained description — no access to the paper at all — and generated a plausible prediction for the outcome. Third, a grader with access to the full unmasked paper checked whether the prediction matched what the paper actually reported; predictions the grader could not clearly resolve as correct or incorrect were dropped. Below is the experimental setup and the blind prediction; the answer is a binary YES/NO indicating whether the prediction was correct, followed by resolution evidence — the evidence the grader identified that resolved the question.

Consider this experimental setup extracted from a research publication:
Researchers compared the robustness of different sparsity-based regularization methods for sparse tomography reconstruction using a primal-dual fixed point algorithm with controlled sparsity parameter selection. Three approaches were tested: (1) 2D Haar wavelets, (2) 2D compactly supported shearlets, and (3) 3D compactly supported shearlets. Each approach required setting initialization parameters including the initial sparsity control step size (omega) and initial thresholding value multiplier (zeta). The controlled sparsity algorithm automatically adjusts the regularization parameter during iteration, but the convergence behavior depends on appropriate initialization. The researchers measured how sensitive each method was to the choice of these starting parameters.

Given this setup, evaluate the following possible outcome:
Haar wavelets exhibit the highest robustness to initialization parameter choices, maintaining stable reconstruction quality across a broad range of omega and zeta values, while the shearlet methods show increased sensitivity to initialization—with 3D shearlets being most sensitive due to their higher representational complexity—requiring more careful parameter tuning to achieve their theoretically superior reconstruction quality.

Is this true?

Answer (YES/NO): NO